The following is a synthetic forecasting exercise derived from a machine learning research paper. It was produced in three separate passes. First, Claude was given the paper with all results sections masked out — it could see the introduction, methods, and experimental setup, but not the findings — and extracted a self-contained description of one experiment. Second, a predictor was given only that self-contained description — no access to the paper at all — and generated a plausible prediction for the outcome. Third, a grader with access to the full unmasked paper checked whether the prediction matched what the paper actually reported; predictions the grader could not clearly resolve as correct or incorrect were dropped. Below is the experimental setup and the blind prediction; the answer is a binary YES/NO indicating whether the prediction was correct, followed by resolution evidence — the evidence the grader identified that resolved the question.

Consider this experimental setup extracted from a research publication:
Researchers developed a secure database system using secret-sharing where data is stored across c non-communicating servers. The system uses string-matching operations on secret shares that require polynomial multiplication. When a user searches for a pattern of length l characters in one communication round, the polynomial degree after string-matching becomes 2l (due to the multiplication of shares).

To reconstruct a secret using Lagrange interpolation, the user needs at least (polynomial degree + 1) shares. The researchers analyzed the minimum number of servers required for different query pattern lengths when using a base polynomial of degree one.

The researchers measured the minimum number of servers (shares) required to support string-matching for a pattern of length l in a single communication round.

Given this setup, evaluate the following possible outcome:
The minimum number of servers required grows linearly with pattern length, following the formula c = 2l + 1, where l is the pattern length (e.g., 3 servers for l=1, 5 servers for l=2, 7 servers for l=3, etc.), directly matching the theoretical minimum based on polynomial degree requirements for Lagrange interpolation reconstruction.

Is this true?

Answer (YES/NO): YES